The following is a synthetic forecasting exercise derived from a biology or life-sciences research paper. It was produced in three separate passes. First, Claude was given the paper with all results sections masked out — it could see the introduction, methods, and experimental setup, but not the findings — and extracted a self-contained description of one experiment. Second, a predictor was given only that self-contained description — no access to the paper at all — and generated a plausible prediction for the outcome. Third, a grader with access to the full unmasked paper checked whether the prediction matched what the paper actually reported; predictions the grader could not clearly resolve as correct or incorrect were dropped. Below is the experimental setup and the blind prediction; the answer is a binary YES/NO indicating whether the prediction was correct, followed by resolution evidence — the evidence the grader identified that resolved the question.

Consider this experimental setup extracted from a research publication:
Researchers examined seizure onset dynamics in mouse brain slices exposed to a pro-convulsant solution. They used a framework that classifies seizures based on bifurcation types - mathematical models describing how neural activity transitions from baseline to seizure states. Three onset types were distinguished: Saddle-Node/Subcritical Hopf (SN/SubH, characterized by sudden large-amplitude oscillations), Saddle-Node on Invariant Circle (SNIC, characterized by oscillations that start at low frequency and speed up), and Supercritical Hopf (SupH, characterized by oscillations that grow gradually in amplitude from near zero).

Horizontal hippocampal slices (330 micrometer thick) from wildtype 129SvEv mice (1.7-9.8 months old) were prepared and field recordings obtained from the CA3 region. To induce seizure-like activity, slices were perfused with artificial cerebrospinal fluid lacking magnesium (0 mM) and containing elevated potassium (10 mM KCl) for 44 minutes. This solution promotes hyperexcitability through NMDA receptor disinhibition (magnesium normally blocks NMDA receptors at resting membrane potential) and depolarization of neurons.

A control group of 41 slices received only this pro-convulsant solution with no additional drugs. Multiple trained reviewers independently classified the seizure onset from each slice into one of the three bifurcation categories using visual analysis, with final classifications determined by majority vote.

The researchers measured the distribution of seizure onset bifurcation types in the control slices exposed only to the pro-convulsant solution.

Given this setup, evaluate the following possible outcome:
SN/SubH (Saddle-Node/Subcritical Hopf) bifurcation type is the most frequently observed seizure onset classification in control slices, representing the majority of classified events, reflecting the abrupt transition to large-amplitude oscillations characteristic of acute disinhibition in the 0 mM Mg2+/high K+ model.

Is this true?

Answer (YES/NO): NO